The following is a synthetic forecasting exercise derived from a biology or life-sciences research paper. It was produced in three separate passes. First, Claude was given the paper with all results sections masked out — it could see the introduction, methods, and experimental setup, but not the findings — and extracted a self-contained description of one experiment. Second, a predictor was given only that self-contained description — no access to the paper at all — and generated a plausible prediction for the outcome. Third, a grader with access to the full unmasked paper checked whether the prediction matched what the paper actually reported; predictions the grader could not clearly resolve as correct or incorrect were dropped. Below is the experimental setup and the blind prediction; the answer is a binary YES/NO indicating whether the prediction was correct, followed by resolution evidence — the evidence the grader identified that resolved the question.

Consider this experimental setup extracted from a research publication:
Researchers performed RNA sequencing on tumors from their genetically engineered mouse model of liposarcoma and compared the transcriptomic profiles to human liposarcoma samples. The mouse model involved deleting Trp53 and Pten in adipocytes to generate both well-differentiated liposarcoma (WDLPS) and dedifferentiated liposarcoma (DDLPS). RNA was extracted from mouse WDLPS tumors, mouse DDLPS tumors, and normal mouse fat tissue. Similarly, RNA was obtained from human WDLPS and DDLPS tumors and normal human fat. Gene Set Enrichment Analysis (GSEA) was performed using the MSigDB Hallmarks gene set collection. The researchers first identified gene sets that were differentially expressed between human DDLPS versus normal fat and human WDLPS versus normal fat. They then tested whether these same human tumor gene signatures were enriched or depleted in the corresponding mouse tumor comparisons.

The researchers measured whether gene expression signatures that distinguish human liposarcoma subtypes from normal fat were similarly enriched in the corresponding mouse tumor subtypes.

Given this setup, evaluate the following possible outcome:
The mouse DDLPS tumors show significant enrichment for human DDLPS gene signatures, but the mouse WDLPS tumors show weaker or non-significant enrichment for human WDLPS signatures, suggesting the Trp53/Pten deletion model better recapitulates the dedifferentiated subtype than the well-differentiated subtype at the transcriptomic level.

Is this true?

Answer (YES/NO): YES